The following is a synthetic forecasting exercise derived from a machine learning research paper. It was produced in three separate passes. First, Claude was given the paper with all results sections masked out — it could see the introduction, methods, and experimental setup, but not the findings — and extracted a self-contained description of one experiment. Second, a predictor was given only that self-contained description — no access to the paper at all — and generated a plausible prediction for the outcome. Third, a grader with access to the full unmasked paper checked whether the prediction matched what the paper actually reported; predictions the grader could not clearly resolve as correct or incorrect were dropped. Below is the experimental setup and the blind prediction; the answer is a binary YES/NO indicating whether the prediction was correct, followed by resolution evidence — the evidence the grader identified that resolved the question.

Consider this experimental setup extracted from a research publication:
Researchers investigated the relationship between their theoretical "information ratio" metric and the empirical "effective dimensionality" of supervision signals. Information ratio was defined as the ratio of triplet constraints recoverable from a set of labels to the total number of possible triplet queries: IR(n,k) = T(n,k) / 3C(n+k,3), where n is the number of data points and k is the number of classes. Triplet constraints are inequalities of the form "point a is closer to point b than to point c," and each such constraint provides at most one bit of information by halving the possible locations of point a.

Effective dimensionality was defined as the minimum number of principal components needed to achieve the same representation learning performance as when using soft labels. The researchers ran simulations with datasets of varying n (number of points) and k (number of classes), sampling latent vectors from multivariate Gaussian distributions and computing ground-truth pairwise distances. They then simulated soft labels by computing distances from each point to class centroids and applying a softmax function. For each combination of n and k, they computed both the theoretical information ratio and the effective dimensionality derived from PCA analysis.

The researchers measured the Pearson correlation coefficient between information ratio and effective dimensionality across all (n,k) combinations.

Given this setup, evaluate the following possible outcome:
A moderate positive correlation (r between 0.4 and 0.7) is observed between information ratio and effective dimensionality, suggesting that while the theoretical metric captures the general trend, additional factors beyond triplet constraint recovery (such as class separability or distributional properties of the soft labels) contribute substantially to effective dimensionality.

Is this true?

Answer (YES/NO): NO